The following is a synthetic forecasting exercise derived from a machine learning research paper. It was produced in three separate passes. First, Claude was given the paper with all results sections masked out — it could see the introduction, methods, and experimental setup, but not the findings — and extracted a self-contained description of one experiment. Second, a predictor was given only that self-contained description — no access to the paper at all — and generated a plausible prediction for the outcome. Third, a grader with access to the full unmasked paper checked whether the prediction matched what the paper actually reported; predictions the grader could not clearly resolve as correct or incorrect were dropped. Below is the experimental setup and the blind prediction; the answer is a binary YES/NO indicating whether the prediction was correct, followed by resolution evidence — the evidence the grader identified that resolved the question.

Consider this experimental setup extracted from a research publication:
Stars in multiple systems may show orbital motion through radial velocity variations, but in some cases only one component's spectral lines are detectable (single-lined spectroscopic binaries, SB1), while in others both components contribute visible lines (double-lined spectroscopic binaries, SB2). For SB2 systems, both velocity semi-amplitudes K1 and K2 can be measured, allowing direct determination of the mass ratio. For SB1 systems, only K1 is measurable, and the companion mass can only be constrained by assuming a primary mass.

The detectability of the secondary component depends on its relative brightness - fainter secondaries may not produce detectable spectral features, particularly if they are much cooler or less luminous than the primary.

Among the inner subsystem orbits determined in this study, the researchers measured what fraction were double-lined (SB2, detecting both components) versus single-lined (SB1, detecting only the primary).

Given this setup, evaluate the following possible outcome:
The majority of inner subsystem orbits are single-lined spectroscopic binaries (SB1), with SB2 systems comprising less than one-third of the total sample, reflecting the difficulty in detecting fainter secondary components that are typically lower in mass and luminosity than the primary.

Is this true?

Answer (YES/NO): NO